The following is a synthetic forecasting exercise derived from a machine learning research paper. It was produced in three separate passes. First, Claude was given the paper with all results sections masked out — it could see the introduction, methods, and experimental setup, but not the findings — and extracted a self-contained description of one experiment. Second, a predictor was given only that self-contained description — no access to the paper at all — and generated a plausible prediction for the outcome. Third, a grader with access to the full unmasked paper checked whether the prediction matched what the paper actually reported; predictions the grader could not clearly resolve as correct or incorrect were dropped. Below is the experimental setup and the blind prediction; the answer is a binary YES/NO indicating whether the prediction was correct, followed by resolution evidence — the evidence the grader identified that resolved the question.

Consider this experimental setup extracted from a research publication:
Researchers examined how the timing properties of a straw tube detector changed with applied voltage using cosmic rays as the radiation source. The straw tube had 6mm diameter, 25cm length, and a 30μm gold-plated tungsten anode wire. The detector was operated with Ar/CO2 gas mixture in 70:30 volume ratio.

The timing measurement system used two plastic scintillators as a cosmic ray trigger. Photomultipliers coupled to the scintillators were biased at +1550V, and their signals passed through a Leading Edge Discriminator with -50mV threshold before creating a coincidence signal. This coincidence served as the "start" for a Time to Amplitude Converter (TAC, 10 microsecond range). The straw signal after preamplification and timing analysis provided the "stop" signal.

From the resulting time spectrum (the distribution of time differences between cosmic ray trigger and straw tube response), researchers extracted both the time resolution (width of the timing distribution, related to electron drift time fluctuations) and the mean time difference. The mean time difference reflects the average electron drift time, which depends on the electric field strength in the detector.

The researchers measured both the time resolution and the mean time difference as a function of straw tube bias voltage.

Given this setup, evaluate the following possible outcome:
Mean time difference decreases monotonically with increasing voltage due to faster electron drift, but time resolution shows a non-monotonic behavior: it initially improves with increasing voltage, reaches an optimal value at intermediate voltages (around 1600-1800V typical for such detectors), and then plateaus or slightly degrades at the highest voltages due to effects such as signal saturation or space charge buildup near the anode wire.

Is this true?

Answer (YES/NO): NO